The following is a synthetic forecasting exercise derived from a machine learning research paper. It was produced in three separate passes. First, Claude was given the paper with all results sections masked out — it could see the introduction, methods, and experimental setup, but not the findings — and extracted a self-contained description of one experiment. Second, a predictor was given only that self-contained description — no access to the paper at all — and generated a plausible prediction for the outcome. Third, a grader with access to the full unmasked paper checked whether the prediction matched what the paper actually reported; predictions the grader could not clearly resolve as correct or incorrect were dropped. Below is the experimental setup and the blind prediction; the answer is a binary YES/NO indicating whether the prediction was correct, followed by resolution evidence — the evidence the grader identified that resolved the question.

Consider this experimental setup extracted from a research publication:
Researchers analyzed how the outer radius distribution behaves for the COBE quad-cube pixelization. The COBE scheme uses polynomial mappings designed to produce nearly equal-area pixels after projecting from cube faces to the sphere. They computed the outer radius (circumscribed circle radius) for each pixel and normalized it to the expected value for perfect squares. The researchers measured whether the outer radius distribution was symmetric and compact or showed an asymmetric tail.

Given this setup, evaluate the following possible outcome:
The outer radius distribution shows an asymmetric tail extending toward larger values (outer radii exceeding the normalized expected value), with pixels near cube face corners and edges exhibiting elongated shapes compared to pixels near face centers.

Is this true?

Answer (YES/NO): YES